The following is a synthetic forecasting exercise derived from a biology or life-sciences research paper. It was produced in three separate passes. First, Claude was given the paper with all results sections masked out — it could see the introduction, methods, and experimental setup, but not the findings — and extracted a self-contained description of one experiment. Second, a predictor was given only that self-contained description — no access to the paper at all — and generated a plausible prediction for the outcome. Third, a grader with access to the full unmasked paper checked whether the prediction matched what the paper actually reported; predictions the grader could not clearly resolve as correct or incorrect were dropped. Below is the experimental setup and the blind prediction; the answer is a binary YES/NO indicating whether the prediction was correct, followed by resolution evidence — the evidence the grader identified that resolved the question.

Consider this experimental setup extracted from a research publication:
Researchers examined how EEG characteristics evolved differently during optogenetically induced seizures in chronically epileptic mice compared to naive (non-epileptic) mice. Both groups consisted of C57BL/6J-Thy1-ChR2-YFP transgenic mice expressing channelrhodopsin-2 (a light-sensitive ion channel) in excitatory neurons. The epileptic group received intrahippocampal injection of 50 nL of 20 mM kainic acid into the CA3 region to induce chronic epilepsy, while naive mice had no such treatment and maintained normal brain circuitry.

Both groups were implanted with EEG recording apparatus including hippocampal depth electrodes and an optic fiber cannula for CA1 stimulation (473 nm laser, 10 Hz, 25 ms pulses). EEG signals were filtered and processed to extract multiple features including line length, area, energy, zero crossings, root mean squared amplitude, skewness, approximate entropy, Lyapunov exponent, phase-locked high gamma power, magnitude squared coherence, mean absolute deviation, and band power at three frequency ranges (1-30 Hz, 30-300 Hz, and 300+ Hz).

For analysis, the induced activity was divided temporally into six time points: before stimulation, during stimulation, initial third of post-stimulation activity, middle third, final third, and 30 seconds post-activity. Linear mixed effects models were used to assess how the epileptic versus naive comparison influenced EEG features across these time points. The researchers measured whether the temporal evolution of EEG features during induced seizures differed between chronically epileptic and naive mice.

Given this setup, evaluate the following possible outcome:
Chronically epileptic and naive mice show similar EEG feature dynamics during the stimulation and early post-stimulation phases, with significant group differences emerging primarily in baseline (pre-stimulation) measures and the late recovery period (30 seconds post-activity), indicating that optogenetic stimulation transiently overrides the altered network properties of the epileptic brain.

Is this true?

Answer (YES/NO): NO